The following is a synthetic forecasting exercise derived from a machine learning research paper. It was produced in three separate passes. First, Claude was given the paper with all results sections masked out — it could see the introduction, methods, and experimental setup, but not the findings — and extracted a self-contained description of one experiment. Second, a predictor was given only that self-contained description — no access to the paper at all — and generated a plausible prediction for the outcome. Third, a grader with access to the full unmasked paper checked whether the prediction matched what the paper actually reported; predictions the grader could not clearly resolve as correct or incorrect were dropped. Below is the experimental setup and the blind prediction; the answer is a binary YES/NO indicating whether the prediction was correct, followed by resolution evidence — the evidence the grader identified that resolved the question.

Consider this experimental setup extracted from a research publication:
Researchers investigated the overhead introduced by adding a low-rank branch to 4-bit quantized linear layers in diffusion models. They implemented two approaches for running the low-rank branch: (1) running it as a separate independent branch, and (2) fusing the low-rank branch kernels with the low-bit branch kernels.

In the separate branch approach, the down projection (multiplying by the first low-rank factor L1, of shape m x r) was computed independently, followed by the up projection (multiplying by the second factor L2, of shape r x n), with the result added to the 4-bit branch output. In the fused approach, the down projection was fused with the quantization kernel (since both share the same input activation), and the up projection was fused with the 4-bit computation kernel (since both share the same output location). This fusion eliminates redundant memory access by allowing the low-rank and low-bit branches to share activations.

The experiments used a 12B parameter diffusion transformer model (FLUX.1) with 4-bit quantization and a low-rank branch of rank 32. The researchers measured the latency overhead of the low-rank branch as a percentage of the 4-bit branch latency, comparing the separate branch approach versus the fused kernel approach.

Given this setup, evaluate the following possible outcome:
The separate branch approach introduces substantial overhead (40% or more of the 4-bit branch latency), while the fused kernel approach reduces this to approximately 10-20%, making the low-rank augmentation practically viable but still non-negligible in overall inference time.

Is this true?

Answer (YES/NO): NO